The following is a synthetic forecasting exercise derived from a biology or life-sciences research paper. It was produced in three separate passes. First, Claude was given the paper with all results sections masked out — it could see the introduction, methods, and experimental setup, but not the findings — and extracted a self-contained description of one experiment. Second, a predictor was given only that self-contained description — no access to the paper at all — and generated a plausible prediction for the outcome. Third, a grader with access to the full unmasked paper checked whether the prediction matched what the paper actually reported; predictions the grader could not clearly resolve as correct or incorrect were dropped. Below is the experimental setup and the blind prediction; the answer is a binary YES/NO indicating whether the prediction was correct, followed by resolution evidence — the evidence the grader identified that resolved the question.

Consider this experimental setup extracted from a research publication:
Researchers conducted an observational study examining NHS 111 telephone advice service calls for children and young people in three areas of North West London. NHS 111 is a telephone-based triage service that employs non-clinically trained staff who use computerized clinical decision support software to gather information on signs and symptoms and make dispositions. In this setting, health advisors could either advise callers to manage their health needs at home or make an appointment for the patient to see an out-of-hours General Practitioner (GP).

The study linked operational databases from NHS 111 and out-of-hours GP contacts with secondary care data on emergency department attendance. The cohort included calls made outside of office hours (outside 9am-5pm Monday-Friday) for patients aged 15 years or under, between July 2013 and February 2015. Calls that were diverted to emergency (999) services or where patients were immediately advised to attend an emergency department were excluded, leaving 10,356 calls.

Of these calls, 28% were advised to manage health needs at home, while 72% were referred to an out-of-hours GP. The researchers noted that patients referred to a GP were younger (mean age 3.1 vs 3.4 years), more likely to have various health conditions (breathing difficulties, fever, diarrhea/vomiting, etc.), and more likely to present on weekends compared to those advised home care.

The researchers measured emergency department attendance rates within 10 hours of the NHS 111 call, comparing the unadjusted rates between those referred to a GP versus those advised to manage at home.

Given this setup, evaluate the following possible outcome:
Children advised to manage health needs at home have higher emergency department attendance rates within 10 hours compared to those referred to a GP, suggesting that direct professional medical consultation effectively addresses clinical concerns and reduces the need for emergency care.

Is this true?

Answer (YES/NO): NO